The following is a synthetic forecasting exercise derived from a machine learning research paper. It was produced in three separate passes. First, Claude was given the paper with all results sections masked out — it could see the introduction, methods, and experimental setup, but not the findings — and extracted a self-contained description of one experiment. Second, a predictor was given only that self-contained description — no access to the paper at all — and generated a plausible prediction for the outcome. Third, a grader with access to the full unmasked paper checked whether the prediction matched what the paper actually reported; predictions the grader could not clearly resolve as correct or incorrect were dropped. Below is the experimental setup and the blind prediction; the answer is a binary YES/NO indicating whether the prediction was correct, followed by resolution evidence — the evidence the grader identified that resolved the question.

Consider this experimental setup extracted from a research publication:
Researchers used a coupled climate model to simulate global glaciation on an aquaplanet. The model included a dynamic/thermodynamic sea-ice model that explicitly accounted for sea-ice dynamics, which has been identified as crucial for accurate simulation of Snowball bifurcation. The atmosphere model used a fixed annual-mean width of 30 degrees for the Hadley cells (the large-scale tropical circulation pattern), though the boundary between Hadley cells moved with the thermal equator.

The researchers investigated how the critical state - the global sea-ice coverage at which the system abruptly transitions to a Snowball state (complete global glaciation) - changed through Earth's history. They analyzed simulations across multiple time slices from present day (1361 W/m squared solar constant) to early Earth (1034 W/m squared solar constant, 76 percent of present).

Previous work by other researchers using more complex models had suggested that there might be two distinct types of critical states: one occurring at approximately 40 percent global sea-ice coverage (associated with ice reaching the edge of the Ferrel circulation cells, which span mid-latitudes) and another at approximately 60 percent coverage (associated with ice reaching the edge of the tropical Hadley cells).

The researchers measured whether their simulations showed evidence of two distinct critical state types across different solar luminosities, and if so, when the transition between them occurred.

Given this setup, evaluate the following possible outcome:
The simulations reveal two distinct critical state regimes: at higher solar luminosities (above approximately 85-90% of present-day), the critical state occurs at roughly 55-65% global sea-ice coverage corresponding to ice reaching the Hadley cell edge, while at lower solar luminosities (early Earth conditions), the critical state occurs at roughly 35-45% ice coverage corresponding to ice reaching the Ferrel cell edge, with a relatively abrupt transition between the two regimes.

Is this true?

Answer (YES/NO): NO